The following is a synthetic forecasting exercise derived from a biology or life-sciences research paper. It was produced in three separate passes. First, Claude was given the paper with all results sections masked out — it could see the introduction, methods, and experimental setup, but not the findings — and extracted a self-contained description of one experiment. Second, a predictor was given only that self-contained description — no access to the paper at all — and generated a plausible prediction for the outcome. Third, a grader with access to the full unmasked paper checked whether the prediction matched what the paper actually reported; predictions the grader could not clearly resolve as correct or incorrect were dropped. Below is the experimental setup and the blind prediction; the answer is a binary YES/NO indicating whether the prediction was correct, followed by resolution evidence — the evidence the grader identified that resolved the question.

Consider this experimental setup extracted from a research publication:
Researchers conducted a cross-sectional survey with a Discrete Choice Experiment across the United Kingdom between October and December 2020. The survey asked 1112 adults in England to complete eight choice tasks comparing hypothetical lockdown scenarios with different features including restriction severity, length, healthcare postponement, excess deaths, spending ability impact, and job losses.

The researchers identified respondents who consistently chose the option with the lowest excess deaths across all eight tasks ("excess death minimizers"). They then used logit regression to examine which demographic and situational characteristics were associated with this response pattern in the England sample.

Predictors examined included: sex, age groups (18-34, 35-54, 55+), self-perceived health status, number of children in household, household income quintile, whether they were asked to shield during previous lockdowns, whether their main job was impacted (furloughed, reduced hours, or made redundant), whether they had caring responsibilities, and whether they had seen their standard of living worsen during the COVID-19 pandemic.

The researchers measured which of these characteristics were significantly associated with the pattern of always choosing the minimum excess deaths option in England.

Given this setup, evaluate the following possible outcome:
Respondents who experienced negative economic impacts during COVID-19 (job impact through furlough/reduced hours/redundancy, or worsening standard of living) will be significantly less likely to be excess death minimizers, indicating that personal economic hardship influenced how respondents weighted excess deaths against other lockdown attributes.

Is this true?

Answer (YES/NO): NO